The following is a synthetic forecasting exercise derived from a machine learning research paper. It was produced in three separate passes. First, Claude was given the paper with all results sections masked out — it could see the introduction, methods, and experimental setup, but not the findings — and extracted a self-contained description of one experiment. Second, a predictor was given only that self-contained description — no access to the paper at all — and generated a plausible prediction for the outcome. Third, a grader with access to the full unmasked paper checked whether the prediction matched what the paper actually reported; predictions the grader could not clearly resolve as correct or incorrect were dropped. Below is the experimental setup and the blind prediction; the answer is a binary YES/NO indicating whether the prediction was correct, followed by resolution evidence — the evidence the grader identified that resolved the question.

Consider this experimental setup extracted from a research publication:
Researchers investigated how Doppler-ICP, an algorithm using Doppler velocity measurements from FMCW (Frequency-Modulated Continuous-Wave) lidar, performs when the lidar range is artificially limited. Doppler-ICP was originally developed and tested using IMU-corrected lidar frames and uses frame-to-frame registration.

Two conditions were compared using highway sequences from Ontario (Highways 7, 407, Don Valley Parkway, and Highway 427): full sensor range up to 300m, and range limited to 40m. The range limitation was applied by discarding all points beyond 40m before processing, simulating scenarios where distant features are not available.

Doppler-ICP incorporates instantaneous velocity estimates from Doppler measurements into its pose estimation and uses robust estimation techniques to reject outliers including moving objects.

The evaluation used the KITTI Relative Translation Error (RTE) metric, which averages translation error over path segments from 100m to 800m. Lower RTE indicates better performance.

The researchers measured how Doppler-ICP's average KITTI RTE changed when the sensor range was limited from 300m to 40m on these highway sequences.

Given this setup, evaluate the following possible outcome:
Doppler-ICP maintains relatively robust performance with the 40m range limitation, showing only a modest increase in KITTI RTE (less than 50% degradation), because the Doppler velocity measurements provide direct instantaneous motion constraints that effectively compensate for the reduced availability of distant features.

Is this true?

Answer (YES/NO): NO